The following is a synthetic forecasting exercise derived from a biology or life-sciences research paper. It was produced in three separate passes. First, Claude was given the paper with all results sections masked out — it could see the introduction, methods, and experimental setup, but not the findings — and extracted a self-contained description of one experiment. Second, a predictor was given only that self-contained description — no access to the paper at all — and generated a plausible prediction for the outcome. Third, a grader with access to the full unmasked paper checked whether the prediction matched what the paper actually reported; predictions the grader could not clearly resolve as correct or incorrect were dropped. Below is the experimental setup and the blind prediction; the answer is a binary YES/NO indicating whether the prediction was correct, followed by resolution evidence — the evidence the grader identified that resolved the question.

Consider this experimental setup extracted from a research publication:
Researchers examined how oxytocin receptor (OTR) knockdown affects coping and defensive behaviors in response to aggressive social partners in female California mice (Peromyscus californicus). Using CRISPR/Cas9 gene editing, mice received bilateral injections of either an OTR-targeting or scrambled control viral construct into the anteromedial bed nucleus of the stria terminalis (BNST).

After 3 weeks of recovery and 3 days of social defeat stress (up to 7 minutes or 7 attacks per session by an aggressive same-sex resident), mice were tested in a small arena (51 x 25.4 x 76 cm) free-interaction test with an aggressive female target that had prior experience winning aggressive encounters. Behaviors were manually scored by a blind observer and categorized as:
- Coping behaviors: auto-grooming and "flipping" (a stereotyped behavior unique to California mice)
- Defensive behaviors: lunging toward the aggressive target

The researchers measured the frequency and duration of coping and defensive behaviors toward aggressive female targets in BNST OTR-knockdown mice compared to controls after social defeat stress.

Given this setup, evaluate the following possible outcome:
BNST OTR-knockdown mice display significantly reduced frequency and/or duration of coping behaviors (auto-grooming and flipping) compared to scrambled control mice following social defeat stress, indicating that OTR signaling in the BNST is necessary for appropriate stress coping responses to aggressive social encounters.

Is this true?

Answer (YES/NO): NO